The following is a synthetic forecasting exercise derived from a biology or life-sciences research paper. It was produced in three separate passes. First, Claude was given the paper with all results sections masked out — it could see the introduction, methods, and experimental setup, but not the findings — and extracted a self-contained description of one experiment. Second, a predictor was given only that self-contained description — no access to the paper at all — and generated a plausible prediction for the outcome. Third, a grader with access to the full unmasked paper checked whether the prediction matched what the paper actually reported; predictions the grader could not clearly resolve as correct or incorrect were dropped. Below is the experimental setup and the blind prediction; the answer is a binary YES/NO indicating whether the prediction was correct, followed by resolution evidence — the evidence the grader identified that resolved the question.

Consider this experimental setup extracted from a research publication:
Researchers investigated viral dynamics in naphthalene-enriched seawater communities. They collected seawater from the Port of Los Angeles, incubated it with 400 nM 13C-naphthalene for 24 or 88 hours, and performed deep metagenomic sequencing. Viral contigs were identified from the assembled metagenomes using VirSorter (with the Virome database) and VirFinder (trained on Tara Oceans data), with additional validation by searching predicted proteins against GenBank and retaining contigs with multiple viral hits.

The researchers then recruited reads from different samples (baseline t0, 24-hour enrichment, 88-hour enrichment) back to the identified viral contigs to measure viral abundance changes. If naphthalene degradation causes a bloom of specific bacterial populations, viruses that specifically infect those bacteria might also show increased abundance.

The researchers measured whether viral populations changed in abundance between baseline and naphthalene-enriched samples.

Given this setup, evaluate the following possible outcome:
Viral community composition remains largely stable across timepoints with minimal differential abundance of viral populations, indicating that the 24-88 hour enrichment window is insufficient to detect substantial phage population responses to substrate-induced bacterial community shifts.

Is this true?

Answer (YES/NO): NO